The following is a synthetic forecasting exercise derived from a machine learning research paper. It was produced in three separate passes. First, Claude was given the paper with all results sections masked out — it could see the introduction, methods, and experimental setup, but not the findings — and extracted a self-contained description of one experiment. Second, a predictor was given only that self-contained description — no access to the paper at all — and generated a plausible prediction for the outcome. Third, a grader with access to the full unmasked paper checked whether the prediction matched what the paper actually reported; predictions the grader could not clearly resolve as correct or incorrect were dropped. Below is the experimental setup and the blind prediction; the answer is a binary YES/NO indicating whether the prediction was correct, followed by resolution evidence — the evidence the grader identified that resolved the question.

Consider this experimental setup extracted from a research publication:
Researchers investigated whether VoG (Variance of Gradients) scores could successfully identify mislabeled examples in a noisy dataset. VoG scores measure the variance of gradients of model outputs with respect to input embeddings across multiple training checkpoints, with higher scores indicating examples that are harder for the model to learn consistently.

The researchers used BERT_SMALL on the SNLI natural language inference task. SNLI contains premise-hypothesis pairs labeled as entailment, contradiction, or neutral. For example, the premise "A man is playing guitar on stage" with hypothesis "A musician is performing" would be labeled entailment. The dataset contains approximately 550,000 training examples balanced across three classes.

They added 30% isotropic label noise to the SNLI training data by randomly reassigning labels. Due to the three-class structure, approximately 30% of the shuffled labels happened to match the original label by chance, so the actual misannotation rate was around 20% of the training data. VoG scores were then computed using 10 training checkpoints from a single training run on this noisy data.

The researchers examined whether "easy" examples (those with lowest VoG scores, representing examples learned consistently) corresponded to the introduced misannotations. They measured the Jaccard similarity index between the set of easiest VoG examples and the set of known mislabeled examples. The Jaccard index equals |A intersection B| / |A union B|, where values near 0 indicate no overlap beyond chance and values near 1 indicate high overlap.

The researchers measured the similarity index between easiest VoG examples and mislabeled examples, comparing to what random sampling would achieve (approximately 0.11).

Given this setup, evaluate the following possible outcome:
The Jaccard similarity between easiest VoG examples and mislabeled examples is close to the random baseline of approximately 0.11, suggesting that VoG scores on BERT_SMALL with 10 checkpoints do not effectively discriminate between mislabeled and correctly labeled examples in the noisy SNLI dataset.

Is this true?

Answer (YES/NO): YES